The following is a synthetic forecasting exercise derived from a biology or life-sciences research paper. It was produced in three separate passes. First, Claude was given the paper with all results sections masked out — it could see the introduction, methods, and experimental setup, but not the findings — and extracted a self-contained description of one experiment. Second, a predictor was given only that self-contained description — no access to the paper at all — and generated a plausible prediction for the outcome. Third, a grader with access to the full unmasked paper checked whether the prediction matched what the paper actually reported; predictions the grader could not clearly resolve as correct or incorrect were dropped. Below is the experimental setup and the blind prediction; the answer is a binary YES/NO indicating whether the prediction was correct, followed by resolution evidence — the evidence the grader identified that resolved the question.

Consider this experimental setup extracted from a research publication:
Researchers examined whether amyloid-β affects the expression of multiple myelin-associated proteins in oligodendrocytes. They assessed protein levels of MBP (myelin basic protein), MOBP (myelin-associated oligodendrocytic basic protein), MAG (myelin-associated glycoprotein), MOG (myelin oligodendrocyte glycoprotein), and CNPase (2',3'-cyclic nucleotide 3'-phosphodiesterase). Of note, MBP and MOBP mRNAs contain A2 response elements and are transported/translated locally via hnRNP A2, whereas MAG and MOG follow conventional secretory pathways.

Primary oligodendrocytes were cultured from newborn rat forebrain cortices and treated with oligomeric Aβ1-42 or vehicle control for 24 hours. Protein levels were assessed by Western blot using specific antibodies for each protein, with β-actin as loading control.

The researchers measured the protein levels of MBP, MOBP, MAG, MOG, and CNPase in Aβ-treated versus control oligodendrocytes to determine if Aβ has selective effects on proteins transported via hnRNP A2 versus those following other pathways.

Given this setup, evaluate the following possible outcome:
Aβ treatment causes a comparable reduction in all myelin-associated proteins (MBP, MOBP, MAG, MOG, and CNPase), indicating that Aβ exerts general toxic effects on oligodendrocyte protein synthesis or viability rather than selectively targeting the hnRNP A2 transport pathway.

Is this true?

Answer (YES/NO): NO